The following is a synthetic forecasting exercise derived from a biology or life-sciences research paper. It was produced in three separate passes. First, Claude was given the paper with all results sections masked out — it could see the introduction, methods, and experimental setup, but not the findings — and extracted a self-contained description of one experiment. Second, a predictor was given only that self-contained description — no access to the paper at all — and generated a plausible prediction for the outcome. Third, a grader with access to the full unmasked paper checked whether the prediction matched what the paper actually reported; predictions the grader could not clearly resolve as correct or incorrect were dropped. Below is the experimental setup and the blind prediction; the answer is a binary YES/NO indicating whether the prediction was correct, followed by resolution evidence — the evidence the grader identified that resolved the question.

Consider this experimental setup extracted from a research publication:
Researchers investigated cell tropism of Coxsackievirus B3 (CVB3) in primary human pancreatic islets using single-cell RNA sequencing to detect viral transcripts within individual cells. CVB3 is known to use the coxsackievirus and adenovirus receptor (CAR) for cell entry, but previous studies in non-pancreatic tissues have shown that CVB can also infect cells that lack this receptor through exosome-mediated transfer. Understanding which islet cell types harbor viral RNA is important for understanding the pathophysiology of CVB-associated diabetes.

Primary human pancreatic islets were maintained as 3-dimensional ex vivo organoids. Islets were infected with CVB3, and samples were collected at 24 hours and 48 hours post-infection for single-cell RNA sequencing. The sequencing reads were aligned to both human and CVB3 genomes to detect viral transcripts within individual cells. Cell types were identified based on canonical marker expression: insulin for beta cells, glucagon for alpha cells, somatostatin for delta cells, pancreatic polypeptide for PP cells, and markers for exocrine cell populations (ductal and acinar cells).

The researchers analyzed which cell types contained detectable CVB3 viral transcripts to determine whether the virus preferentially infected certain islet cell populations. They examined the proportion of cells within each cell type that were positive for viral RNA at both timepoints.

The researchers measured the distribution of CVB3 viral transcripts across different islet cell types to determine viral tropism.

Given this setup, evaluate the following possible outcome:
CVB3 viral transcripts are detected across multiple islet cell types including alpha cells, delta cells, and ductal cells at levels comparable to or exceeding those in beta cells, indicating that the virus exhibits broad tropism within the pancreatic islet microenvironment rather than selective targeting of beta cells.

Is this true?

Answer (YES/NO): YES